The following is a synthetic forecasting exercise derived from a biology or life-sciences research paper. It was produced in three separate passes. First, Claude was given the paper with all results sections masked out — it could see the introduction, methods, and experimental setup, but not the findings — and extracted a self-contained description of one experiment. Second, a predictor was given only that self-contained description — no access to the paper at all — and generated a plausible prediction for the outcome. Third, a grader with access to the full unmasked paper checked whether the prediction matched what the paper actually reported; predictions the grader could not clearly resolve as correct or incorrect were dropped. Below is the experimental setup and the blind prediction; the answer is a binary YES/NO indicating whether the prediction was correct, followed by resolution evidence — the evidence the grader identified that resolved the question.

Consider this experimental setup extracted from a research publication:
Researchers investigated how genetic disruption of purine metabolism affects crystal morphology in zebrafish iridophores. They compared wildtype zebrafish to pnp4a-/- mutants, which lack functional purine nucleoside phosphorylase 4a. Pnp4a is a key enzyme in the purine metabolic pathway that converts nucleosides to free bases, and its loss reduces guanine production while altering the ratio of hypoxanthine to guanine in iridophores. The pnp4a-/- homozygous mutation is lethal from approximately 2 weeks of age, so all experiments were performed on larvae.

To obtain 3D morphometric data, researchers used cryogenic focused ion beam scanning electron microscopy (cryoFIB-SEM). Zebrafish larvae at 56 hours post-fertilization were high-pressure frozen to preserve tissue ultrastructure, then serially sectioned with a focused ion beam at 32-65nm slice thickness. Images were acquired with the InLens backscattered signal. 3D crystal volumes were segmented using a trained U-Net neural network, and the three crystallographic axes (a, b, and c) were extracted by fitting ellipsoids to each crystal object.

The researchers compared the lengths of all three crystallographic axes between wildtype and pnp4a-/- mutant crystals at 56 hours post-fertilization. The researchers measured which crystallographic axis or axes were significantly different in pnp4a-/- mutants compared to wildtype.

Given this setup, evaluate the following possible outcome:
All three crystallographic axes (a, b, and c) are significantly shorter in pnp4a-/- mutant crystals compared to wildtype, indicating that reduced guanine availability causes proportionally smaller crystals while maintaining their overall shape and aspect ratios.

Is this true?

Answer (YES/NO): NO